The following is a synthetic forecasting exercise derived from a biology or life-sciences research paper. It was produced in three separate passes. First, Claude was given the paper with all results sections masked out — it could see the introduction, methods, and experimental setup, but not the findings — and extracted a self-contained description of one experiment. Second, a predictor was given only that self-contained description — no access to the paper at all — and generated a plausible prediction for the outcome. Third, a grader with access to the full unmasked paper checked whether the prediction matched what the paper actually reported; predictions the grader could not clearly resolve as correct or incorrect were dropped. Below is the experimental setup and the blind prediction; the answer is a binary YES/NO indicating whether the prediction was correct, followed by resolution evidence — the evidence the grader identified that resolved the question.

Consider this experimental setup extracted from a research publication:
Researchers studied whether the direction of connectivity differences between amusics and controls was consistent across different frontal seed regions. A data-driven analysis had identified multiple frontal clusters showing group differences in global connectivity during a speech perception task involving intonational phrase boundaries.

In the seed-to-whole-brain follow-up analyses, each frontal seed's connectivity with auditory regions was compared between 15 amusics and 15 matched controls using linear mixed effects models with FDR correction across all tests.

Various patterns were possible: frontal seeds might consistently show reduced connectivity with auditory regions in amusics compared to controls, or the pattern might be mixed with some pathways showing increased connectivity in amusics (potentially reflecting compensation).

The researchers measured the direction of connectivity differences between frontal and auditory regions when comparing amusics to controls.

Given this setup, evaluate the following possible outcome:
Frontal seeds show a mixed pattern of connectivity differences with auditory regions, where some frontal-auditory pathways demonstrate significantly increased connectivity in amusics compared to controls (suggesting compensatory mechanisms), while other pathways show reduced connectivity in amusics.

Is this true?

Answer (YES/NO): NO